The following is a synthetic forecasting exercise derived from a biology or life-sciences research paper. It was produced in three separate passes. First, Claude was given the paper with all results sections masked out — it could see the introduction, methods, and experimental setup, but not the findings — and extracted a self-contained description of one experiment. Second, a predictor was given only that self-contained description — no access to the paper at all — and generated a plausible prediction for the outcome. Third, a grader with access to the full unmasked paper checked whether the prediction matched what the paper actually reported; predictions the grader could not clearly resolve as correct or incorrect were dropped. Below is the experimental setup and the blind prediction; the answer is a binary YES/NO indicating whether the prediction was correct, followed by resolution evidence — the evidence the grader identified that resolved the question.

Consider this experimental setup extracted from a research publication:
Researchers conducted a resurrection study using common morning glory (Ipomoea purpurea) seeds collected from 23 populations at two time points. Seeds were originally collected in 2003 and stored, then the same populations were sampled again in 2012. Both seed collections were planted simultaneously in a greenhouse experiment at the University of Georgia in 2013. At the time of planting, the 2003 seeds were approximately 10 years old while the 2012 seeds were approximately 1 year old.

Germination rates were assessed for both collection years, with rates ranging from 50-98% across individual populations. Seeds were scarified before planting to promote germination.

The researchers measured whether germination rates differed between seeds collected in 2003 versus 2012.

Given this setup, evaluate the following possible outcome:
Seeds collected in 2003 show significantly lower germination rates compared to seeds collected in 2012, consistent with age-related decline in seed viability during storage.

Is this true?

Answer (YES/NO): NO